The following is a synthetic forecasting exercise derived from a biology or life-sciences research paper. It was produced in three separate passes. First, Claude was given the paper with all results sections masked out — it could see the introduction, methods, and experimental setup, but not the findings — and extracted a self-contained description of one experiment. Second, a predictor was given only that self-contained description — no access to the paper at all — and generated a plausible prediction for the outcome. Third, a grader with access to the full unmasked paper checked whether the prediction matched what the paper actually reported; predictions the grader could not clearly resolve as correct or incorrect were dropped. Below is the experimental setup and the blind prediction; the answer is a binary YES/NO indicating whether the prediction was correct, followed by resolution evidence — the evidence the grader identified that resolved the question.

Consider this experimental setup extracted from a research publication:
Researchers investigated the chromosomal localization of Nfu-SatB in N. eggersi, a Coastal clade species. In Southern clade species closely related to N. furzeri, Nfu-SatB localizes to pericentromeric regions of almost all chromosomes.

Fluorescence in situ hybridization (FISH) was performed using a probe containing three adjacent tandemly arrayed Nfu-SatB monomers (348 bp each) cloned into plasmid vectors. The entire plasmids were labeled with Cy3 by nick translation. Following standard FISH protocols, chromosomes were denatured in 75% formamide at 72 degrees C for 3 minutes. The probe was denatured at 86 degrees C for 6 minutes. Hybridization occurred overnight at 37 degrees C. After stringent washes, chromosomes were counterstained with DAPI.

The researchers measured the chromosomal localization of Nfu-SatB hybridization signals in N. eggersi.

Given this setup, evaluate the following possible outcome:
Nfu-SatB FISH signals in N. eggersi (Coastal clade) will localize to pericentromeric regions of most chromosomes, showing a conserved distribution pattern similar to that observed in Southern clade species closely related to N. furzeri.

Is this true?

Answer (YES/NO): NO